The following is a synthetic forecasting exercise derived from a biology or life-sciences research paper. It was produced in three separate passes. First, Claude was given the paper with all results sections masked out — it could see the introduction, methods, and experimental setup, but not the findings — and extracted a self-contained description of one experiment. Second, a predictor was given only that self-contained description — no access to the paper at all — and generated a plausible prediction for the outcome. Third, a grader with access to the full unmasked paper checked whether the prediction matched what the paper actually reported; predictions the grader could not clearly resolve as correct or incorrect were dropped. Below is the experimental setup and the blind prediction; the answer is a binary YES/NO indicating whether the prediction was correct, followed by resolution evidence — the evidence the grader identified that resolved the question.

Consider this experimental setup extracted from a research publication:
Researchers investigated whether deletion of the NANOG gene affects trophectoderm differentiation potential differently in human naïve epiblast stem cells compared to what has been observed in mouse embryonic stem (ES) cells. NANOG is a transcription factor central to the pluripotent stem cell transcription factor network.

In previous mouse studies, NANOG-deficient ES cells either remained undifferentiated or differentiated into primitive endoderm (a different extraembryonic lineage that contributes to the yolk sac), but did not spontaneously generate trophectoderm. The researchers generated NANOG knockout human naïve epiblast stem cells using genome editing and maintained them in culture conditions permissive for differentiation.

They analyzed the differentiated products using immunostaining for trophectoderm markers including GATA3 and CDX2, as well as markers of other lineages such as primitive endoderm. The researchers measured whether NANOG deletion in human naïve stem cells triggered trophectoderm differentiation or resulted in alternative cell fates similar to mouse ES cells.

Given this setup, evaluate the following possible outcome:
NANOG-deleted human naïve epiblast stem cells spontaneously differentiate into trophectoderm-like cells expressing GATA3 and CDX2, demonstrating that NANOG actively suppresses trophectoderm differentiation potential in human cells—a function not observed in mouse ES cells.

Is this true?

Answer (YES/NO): NO